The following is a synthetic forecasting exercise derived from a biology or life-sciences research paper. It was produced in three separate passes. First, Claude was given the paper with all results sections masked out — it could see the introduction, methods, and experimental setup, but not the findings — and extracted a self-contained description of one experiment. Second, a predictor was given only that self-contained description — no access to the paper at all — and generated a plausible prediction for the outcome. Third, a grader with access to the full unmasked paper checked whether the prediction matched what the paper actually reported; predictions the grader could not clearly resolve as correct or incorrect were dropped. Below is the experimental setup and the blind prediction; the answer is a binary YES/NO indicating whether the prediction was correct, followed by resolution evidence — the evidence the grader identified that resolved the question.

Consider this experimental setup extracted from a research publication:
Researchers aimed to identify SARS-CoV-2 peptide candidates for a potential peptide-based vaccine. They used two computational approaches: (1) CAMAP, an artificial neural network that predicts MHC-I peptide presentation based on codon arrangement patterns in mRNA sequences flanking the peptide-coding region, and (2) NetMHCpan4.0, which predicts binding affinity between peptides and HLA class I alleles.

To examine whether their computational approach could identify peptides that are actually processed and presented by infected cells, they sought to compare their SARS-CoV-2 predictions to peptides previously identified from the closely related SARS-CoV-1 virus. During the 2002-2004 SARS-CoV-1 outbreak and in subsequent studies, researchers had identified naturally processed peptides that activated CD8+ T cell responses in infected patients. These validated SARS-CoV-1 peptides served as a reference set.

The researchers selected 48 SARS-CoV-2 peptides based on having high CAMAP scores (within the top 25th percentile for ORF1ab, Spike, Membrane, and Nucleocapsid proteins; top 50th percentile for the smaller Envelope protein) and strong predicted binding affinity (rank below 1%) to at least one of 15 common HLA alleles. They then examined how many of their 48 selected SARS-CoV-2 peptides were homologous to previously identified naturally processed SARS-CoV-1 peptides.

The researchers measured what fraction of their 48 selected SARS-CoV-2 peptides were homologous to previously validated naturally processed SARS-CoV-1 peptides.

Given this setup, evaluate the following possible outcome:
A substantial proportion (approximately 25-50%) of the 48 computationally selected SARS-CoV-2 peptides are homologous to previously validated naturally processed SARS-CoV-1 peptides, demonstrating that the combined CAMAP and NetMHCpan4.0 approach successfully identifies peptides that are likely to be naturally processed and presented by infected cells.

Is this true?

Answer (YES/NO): YES